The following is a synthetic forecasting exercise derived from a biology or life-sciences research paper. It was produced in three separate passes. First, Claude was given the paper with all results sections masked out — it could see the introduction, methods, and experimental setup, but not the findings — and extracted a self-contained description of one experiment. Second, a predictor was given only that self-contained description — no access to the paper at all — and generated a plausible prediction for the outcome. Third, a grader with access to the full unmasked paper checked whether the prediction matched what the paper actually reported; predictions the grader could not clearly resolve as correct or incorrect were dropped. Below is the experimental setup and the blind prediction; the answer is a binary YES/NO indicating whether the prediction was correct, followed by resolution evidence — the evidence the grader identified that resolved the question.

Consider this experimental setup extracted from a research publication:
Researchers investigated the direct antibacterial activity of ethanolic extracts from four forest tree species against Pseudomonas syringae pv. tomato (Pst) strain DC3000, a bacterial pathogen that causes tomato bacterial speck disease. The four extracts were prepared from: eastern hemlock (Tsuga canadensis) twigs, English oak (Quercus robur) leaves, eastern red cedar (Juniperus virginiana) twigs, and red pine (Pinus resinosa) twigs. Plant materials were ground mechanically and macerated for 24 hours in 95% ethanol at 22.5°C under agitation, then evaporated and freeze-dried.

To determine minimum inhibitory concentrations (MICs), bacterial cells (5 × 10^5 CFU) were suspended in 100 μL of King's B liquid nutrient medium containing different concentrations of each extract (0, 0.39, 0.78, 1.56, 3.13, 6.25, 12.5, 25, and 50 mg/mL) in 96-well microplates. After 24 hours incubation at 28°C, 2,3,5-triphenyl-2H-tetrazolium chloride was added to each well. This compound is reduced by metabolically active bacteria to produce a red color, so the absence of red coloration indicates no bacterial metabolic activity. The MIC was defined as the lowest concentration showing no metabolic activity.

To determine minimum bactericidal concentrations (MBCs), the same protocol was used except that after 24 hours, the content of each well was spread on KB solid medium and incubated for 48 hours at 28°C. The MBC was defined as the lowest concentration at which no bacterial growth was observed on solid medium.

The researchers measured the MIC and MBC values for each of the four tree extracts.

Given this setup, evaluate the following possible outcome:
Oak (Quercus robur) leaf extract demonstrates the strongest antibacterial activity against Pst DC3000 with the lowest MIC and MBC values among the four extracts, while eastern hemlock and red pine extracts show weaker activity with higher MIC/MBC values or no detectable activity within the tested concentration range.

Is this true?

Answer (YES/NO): YES